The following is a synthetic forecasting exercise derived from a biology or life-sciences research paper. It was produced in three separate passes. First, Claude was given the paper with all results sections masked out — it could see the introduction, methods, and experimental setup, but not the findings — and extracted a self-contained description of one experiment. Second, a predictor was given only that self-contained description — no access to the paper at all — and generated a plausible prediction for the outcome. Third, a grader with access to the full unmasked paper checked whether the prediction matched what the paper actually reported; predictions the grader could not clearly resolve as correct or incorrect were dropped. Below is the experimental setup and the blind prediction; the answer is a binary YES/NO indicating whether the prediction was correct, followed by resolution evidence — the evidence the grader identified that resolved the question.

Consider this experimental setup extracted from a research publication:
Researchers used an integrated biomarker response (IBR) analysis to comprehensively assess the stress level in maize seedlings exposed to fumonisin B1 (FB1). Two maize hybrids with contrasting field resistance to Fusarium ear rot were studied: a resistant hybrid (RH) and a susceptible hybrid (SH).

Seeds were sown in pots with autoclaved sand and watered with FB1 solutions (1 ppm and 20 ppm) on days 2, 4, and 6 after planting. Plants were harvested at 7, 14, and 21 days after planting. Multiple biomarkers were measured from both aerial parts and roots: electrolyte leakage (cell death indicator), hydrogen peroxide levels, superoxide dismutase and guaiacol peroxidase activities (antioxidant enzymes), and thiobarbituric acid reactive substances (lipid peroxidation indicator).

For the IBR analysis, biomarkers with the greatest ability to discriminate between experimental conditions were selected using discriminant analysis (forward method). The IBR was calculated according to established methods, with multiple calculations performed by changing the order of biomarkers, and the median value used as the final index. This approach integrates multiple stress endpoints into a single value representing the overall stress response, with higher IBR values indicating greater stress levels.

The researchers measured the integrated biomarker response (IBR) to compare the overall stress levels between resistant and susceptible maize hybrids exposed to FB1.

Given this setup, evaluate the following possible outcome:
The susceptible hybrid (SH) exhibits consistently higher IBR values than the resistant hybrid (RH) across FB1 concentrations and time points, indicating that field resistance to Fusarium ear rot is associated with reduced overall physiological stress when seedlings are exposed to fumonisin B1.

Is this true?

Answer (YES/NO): NO